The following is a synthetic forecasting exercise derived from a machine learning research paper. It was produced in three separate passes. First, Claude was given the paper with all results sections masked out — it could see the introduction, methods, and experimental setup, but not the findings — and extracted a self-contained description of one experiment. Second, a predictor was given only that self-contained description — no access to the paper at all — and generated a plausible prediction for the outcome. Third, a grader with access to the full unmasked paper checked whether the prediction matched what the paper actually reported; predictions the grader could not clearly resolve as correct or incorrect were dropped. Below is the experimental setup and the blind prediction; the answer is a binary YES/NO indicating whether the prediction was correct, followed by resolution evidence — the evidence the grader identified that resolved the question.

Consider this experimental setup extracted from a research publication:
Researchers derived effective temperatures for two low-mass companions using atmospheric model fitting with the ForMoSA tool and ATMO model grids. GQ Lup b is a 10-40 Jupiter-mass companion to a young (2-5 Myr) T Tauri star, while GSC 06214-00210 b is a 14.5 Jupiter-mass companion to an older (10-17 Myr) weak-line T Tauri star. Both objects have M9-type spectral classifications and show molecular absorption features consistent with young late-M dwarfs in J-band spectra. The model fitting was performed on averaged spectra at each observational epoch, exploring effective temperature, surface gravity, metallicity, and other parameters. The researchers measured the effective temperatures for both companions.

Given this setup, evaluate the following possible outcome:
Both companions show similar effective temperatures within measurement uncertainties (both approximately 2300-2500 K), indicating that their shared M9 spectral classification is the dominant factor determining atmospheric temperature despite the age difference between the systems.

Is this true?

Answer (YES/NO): NO